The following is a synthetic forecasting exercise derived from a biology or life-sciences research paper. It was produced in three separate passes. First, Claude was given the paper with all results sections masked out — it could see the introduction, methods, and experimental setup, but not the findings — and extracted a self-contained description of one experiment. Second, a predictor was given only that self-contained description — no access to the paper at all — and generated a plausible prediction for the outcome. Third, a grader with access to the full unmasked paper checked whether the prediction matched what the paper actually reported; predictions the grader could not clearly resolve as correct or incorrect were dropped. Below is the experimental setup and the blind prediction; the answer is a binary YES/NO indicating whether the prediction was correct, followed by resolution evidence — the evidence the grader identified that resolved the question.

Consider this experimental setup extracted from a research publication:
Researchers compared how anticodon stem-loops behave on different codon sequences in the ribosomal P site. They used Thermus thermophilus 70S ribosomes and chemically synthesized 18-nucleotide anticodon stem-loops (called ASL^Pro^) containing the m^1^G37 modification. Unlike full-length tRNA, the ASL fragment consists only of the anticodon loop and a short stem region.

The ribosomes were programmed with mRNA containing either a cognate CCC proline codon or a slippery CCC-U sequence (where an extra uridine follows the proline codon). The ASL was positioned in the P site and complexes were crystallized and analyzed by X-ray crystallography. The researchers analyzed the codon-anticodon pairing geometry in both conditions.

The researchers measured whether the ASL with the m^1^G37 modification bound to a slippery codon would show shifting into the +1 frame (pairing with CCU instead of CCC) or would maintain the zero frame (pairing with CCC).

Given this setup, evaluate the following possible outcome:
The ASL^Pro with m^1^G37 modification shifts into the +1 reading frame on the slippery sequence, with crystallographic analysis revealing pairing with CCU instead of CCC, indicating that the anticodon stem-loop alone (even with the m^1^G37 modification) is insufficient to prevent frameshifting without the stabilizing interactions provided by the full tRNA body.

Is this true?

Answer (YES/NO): YES